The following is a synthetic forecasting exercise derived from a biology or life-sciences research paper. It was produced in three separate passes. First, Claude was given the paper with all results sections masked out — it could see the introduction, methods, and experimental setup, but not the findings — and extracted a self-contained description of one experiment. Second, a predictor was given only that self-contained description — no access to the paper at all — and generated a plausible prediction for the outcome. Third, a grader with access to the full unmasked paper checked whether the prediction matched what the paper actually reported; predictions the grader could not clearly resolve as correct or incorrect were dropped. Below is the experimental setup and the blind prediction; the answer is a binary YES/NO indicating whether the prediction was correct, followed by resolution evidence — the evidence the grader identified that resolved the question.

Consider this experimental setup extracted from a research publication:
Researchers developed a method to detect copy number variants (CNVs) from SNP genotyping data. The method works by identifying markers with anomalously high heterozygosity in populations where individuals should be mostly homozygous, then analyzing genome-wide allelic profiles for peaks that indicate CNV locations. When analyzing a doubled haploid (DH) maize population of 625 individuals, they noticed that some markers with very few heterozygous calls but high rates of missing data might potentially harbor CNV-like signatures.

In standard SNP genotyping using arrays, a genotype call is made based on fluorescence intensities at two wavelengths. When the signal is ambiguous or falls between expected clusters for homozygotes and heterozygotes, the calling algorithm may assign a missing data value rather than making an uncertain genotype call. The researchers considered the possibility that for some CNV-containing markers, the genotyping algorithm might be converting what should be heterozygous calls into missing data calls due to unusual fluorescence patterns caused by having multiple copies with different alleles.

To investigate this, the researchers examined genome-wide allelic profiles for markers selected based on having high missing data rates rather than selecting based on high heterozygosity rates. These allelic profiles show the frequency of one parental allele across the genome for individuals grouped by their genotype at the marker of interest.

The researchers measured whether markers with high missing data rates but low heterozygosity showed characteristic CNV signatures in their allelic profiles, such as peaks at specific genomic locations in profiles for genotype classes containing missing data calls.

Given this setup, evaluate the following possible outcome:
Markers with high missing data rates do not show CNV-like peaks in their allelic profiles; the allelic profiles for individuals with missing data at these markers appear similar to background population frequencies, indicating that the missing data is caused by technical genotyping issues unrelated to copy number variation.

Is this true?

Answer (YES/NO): NO